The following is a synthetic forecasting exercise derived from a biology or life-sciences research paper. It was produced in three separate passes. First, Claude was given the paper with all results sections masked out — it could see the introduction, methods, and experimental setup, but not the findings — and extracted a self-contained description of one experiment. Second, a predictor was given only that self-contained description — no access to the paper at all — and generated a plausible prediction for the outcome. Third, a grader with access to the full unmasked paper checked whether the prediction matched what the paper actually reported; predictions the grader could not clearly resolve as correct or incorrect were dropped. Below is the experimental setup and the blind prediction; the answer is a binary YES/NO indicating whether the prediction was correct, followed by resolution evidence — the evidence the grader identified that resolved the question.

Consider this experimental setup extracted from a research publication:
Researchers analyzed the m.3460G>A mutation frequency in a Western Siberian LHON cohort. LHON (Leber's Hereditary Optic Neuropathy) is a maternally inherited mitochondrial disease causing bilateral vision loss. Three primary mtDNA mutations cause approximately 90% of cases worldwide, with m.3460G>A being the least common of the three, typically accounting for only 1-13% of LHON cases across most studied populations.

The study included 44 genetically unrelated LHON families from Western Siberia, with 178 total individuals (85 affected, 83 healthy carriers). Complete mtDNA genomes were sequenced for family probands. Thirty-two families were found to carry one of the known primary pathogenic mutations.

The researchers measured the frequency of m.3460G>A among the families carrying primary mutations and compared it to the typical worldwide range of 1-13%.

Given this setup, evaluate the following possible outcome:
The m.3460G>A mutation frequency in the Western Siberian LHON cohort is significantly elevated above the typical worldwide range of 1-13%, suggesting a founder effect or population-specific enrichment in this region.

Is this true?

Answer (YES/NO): YES